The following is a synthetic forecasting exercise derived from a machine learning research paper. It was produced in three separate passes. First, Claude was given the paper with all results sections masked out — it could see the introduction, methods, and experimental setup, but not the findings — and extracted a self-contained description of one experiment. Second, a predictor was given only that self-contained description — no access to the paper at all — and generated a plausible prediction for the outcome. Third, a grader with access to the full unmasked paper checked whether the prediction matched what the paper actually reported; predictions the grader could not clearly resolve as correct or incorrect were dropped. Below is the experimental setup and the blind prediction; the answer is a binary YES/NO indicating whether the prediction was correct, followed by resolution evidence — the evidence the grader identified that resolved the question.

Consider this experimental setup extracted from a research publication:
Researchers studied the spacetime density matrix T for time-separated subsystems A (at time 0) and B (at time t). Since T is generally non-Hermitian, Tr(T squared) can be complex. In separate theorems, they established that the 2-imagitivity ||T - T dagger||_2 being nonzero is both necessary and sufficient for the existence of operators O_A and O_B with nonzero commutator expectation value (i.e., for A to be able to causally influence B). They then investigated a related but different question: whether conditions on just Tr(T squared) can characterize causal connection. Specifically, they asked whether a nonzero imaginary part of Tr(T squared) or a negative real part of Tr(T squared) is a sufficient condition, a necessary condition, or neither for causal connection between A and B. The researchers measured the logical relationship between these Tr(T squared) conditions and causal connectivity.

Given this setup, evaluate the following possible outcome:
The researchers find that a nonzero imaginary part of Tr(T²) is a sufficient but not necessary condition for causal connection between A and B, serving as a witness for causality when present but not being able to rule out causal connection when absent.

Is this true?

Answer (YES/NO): YES